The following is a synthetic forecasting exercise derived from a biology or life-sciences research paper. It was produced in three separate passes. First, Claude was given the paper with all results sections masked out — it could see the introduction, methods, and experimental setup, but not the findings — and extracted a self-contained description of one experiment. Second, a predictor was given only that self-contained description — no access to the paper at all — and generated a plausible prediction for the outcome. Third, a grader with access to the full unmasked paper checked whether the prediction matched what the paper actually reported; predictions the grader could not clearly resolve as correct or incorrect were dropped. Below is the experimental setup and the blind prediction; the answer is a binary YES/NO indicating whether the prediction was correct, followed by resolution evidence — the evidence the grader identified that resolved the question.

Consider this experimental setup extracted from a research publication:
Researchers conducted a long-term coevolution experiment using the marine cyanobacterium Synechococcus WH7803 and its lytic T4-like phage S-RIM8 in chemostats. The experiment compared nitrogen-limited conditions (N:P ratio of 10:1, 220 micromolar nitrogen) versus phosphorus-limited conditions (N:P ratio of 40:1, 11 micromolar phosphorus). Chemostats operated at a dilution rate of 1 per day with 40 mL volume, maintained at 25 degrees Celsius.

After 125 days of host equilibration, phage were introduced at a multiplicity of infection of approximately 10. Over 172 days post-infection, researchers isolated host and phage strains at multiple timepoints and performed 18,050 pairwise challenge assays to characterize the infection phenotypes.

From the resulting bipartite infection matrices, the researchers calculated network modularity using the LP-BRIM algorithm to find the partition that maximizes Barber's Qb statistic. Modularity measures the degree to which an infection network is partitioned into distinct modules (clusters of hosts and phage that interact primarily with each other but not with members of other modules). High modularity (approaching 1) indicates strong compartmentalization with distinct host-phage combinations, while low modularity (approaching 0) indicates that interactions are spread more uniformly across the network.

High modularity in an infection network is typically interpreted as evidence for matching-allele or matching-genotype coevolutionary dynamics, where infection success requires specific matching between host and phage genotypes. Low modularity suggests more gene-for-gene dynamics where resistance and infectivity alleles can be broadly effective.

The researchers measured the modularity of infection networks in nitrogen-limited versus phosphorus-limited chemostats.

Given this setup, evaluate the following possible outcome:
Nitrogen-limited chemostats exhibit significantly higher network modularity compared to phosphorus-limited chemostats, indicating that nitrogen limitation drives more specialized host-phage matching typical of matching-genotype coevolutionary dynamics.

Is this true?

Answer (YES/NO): NO